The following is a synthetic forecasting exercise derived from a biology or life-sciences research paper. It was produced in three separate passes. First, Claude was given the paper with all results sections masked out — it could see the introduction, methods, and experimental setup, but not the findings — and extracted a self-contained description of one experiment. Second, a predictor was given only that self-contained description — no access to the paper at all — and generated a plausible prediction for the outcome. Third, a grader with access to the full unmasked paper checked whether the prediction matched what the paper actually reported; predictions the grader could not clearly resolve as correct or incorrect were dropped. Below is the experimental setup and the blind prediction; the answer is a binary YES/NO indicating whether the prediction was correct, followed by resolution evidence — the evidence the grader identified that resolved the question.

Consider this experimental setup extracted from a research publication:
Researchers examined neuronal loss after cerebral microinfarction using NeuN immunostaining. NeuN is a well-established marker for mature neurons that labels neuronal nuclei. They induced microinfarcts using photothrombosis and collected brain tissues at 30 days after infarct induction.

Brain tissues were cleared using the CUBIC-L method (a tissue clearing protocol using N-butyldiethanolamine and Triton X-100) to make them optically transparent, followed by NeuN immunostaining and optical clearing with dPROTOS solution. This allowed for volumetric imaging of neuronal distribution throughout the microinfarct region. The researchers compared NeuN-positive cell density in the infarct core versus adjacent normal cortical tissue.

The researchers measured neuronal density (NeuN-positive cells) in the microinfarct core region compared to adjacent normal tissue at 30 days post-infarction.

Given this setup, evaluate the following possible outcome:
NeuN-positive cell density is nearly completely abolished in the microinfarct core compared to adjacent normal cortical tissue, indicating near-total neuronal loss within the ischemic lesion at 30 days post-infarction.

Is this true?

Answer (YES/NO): YES